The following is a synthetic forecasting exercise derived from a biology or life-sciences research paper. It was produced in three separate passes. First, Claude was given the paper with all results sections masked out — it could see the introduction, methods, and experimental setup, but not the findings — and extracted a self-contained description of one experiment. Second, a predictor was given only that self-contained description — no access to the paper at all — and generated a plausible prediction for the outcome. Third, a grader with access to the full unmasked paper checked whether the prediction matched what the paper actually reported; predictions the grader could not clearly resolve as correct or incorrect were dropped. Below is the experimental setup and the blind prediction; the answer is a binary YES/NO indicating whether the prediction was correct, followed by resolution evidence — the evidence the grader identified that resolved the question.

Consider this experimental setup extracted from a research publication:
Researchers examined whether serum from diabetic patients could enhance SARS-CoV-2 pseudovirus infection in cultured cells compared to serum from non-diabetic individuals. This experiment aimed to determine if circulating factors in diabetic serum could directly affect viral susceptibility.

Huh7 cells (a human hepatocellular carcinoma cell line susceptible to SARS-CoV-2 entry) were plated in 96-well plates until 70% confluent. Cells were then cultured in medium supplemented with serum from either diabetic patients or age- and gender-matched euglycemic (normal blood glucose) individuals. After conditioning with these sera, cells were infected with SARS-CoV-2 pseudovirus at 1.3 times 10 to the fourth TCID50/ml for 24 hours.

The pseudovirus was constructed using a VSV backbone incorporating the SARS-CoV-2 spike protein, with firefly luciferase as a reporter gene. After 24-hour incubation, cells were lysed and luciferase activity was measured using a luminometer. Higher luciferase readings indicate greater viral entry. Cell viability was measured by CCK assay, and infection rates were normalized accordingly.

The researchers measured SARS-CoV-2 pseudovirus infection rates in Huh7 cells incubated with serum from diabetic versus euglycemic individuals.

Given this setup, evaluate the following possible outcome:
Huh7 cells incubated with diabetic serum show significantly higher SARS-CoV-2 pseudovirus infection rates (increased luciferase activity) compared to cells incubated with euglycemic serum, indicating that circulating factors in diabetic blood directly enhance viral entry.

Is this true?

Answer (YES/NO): YES